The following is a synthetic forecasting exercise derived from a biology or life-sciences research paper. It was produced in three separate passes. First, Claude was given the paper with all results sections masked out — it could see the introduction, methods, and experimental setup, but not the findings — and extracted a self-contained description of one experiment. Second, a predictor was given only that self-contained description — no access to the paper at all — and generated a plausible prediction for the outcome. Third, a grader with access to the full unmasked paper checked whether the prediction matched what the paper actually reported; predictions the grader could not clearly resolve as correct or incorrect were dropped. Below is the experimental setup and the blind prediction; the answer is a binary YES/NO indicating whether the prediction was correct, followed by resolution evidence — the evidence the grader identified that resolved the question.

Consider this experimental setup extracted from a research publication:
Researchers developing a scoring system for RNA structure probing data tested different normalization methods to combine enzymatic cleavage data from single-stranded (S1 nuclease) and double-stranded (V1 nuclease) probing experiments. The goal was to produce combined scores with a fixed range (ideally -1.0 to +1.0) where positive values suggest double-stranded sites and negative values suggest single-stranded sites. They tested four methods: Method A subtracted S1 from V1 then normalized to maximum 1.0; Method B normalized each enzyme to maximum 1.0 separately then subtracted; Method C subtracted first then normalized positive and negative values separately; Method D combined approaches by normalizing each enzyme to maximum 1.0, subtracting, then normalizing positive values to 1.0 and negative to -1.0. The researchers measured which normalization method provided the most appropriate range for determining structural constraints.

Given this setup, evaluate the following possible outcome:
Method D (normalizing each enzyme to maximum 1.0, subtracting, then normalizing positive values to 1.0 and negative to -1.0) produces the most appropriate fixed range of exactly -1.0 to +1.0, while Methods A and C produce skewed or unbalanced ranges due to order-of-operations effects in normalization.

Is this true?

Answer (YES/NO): NO